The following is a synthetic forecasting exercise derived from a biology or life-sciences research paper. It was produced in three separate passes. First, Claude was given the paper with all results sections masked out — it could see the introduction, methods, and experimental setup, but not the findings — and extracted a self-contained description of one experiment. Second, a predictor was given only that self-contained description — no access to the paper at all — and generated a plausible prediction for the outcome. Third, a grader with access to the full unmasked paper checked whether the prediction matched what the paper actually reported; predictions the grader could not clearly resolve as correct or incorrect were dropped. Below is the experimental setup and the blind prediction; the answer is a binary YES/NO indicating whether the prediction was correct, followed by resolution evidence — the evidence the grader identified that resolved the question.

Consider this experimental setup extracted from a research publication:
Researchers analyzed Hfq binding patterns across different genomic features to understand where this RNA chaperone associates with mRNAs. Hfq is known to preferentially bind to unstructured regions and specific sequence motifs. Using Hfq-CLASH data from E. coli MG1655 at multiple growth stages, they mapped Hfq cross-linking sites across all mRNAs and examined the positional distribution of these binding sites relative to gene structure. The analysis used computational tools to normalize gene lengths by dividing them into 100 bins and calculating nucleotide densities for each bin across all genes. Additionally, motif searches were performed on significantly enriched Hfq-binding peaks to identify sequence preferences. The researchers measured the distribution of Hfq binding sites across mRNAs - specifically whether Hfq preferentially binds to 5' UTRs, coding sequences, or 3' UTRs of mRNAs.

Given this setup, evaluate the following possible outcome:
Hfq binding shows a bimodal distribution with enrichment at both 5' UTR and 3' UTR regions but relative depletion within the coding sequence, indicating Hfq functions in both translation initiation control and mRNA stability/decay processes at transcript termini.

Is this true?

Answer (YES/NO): YES